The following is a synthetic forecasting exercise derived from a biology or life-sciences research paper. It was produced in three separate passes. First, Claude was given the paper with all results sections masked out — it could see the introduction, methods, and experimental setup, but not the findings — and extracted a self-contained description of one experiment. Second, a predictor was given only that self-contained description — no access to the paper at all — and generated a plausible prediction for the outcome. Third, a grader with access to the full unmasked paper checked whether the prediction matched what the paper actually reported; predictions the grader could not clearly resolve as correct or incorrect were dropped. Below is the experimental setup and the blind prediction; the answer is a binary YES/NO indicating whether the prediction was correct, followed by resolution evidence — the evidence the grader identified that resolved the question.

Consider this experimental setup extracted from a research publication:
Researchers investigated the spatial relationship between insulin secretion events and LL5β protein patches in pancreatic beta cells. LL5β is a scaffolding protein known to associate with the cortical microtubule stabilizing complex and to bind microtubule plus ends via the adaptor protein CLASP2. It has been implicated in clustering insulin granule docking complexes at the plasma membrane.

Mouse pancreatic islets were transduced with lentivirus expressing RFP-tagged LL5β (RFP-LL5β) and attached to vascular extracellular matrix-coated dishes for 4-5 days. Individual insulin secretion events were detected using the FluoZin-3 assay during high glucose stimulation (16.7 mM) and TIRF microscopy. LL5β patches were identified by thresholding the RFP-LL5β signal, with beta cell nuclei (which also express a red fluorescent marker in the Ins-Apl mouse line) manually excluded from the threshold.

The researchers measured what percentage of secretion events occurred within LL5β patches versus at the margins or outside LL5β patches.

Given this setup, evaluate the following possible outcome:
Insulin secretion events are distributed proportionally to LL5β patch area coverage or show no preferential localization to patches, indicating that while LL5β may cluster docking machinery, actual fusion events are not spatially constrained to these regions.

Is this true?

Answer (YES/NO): NO